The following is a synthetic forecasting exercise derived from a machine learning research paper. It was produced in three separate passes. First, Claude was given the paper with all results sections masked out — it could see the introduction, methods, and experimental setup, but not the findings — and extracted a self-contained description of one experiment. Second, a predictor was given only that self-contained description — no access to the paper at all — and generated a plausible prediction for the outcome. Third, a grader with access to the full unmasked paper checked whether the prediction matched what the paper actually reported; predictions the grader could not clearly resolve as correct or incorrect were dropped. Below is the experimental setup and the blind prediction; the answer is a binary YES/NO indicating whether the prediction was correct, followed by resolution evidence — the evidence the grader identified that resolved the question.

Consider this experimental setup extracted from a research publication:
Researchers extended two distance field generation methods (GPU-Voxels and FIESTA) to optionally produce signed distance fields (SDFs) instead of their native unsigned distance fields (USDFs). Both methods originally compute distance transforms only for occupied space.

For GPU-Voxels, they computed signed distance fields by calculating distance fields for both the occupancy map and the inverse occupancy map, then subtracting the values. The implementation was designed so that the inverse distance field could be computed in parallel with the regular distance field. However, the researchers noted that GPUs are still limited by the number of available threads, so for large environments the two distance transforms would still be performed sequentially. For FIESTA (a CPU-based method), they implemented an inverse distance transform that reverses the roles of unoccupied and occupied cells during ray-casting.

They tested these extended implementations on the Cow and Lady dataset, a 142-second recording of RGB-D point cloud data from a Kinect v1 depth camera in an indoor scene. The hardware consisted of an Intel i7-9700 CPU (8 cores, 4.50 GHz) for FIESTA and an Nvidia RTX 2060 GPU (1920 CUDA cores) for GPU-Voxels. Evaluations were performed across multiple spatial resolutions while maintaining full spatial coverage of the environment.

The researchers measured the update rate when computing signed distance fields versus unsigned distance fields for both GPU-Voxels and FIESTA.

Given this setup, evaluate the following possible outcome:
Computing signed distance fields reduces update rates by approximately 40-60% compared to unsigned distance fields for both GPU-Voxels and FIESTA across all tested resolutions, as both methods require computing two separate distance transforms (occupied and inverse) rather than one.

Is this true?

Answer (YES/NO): NO